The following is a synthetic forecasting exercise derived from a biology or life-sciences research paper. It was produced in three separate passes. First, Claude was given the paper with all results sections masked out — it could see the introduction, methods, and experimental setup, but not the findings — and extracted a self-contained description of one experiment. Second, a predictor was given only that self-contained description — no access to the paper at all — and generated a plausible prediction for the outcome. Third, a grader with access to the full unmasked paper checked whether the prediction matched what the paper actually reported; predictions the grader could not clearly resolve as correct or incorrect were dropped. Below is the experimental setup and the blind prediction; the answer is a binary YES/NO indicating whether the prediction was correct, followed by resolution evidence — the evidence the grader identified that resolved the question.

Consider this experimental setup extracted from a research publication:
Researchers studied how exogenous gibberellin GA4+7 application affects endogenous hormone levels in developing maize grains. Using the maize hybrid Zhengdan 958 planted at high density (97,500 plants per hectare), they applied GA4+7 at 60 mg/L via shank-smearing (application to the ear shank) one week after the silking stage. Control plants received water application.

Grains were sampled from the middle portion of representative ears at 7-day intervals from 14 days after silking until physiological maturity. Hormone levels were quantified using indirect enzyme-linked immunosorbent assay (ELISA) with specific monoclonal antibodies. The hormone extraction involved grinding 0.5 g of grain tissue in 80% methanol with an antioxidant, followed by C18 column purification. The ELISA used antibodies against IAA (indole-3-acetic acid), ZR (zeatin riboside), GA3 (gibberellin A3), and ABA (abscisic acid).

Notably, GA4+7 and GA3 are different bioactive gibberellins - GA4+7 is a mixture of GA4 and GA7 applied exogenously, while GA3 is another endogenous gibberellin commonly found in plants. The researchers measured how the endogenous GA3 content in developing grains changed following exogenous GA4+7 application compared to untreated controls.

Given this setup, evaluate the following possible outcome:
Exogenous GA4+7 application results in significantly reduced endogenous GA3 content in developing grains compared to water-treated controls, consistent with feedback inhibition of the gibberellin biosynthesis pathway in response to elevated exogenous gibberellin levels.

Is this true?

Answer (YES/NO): NO